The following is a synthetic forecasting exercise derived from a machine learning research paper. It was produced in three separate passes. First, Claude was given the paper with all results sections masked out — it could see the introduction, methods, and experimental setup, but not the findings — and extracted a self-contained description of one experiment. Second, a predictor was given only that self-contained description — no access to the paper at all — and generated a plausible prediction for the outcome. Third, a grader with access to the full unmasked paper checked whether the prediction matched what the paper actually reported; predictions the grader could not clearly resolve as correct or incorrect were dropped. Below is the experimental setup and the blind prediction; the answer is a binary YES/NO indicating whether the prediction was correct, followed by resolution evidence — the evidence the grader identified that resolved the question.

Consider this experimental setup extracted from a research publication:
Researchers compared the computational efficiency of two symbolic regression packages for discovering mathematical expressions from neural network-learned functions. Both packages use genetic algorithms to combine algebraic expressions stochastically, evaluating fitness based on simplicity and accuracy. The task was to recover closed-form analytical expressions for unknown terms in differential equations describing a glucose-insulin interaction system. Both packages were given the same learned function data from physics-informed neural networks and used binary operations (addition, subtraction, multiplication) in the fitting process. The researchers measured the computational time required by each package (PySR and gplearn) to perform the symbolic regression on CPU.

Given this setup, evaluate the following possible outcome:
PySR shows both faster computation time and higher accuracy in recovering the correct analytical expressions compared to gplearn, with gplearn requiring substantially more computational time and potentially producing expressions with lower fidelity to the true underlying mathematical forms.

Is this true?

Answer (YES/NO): NO